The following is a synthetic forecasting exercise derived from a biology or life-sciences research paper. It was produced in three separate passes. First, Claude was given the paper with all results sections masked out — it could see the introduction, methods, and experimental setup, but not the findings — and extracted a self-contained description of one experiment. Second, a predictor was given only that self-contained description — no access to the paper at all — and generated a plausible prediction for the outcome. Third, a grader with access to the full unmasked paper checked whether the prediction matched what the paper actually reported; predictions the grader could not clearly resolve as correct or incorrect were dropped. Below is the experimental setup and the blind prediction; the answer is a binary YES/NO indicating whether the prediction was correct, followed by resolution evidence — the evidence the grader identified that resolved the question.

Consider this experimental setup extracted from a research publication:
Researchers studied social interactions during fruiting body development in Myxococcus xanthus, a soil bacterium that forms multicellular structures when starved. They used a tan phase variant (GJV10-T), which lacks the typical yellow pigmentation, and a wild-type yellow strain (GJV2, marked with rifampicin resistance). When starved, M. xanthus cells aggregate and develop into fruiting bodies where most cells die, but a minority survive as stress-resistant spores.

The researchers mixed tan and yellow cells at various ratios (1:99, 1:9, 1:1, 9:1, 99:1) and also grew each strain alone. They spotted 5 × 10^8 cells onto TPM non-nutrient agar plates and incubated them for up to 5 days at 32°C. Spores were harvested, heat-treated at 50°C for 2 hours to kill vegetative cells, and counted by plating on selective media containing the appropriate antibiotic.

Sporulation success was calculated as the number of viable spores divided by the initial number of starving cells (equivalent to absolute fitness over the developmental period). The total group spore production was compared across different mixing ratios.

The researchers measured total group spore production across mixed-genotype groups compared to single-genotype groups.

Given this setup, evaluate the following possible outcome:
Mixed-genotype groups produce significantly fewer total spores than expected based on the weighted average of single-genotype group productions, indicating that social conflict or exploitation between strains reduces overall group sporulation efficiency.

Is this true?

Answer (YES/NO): NO